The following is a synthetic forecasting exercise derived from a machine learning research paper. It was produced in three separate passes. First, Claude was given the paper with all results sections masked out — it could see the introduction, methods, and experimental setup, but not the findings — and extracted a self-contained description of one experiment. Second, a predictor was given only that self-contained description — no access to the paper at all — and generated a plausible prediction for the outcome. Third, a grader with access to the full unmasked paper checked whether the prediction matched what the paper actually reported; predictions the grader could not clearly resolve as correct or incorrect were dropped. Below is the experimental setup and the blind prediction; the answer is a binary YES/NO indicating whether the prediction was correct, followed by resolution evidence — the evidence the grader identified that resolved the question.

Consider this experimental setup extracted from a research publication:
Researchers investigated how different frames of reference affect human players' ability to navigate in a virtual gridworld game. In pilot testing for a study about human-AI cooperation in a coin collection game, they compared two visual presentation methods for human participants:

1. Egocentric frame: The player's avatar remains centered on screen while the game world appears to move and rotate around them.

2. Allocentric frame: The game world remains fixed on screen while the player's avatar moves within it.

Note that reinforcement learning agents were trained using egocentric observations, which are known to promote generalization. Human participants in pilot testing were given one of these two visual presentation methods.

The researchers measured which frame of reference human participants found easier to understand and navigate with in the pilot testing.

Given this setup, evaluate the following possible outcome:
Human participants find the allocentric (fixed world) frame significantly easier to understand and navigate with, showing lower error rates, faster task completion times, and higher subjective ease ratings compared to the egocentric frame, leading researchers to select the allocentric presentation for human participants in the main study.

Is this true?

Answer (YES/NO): NO